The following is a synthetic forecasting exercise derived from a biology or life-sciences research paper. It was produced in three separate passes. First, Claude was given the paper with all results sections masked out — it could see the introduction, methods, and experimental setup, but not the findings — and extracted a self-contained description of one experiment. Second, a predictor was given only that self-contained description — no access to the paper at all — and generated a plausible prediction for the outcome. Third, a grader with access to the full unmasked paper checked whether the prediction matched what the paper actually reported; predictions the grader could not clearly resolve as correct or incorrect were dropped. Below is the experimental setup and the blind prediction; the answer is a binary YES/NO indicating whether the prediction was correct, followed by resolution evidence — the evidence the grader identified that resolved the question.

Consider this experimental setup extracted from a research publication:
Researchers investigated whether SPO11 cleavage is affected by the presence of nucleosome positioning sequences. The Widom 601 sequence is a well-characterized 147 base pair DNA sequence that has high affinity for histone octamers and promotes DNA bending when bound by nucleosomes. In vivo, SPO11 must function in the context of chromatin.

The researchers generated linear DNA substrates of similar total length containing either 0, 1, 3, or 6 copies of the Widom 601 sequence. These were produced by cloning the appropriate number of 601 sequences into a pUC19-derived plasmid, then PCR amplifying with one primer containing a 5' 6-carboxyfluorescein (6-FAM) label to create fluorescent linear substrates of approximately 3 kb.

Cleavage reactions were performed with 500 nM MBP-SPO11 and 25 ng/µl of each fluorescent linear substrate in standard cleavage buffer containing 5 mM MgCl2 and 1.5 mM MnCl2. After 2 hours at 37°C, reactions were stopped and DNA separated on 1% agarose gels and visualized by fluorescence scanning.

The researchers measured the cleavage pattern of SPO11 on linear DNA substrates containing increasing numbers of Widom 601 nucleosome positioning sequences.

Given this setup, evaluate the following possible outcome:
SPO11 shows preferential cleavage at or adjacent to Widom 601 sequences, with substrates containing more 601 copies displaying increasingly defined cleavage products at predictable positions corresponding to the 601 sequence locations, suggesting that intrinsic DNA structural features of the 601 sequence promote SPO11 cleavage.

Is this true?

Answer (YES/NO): YES